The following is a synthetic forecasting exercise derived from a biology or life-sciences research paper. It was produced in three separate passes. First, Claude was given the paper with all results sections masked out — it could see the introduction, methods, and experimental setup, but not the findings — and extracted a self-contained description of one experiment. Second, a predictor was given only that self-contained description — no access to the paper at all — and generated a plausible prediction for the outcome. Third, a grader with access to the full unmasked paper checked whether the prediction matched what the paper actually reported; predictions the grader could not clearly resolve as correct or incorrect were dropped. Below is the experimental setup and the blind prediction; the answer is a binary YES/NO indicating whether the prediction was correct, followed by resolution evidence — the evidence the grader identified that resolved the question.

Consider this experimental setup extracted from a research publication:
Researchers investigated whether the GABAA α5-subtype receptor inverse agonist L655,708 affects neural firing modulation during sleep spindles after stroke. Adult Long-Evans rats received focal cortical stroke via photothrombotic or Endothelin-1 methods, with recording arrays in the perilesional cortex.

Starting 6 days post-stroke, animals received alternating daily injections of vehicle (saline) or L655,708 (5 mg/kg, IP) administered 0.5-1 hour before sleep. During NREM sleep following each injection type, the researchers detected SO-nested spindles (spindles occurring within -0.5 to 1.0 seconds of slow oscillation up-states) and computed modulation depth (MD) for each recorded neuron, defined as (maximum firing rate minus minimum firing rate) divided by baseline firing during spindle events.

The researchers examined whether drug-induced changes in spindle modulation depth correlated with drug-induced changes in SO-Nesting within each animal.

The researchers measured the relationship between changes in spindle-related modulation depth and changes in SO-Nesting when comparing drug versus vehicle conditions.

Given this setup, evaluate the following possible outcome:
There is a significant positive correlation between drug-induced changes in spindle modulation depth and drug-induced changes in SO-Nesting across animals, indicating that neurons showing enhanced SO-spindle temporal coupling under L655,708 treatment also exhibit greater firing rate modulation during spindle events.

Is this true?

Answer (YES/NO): YES